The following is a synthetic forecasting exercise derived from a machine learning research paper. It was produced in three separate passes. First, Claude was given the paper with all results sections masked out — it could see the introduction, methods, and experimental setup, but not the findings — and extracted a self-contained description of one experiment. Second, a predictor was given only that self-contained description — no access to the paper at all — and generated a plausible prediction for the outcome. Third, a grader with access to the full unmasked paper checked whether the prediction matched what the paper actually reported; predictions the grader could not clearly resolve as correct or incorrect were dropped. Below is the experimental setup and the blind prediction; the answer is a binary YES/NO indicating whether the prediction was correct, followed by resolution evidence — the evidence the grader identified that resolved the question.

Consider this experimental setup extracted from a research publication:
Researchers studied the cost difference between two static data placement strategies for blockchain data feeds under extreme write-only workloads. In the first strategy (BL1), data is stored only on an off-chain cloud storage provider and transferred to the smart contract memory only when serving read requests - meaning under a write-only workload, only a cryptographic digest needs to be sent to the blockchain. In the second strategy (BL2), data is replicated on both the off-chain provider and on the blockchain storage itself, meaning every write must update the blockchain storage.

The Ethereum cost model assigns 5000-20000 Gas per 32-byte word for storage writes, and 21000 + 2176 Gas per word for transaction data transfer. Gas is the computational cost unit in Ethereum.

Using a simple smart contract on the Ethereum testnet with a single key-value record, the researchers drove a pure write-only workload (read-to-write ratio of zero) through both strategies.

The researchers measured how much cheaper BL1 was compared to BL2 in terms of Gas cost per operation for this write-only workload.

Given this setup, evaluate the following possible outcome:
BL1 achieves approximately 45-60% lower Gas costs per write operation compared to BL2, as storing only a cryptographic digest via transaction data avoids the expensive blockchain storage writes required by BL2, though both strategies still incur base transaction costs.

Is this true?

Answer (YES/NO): NO